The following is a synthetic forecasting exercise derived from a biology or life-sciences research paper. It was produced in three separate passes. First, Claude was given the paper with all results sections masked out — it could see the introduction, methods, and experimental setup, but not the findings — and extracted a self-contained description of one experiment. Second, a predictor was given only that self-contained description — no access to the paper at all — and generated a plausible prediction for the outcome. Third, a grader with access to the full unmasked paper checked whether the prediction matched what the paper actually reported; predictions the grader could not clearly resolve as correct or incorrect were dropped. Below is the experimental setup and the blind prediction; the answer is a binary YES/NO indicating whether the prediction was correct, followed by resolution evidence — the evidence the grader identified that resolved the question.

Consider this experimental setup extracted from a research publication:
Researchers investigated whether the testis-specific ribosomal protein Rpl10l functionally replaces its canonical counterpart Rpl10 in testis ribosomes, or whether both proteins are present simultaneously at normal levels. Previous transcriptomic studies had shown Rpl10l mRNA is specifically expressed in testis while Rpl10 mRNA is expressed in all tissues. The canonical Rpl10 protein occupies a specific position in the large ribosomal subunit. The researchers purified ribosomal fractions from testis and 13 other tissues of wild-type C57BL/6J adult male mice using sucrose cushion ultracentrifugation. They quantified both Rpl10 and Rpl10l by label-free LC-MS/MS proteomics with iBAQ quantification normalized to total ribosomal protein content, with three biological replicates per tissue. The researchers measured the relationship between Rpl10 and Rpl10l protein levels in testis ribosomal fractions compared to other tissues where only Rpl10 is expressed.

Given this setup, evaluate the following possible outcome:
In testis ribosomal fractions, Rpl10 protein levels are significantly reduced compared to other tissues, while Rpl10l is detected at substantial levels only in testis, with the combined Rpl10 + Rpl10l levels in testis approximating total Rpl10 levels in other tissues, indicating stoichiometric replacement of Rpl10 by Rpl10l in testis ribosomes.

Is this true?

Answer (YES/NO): YES